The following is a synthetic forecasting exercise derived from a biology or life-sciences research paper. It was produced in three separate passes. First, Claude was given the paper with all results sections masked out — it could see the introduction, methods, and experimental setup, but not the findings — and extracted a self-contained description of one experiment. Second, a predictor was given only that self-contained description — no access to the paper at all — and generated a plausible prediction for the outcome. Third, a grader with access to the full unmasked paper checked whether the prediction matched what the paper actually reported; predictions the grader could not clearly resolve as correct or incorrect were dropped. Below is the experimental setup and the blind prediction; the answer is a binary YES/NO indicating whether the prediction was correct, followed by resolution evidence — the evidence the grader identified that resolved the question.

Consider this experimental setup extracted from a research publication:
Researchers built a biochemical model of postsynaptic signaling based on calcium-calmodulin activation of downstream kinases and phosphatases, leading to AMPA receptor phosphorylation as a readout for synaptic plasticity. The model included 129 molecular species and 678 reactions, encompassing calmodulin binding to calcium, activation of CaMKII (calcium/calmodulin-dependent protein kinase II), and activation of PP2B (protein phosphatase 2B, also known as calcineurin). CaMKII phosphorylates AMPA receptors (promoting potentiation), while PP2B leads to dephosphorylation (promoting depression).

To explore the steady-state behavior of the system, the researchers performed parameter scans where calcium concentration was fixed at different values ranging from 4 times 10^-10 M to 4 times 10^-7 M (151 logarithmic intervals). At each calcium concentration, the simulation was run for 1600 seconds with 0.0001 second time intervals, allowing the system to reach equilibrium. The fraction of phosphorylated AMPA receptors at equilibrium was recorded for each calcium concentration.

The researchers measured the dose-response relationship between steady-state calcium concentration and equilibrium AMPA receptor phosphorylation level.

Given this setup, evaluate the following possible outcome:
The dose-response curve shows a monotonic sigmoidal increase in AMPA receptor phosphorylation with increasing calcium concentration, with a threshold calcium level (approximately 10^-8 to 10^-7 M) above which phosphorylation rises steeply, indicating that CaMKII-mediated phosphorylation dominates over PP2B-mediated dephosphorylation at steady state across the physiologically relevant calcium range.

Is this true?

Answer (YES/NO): NO